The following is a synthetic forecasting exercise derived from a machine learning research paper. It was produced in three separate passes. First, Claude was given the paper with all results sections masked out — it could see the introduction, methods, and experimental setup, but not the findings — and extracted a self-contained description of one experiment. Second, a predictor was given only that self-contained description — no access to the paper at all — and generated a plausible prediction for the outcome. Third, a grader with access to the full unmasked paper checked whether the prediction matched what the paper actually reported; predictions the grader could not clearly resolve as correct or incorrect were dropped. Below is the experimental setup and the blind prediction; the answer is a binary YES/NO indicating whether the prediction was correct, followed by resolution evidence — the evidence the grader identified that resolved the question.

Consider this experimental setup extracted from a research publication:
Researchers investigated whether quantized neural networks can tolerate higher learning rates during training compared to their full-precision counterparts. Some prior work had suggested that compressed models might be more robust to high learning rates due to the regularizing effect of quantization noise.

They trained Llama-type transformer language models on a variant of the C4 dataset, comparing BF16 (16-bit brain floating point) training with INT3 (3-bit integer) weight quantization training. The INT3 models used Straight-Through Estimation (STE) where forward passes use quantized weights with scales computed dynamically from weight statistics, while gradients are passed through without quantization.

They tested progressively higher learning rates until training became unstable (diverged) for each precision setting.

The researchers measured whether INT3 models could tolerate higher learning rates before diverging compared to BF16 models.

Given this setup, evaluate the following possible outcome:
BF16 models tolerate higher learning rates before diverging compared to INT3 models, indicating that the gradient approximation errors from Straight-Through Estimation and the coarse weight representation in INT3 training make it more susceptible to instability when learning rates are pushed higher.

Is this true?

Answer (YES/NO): NO